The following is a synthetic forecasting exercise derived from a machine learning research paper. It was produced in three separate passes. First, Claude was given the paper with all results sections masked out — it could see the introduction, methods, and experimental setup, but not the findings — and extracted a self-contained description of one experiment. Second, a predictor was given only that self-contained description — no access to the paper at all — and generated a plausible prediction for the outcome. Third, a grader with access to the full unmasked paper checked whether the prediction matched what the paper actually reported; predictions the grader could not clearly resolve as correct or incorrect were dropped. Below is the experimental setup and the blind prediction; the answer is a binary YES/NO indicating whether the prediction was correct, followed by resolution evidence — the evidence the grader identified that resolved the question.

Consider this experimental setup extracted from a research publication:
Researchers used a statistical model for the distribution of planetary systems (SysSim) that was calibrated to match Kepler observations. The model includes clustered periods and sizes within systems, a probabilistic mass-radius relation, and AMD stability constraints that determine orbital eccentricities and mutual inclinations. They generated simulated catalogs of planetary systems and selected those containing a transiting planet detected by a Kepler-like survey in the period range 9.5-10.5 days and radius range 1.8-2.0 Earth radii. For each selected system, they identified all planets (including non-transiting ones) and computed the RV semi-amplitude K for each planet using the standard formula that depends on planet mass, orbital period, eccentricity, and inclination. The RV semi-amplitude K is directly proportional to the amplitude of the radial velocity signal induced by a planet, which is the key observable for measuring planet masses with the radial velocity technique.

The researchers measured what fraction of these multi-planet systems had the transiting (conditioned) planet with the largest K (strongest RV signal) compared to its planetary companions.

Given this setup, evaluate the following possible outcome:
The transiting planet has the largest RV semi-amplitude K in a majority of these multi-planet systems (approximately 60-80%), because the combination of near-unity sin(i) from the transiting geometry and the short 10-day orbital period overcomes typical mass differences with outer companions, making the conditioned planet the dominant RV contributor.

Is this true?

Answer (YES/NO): NO